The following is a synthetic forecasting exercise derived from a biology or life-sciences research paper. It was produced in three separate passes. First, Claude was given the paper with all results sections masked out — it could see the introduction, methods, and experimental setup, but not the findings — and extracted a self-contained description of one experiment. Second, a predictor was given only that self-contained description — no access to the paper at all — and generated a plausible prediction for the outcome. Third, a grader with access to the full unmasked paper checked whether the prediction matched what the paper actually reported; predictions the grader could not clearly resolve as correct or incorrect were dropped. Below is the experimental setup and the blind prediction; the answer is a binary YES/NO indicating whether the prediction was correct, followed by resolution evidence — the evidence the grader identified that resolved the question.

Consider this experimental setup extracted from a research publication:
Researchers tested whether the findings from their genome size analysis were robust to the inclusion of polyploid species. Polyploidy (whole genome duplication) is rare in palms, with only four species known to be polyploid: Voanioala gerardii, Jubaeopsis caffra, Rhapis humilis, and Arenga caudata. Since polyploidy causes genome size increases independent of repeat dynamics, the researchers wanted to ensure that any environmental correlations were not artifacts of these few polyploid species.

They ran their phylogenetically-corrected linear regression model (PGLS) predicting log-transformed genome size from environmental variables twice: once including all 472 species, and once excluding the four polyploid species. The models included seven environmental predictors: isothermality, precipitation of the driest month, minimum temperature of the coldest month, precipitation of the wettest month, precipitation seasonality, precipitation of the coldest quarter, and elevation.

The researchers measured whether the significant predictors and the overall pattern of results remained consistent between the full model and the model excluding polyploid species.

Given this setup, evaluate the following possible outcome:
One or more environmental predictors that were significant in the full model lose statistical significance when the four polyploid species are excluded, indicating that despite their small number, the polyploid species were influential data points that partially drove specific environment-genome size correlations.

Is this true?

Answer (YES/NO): NO